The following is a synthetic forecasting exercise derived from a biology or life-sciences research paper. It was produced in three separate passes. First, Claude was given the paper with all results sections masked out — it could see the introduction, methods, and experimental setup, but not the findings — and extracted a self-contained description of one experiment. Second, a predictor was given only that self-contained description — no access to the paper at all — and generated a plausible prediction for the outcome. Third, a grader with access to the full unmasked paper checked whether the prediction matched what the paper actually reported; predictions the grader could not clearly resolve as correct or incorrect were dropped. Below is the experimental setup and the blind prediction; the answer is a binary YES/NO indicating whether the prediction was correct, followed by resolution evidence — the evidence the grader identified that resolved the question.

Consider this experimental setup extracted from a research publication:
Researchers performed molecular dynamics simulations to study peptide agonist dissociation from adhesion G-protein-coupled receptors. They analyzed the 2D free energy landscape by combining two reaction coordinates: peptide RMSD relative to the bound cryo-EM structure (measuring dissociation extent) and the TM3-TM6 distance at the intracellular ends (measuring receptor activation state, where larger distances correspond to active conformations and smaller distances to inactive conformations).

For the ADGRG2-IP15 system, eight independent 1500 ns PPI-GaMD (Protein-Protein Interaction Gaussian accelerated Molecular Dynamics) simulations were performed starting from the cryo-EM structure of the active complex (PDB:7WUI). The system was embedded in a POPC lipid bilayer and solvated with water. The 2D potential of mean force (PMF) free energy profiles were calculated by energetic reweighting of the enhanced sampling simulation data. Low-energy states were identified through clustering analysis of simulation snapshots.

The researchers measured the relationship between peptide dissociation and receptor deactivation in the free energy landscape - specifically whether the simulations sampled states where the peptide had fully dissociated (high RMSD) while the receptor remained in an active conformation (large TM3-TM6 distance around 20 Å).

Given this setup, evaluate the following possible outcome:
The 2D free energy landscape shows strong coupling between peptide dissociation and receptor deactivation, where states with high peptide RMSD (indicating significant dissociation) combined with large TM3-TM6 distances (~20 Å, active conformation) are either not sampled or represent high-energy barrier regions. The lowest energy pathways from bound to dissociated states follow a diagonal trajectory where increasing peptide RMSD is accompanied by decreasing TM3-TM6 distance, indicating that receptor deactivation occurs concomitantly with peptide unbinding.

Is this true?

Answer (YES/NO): NO